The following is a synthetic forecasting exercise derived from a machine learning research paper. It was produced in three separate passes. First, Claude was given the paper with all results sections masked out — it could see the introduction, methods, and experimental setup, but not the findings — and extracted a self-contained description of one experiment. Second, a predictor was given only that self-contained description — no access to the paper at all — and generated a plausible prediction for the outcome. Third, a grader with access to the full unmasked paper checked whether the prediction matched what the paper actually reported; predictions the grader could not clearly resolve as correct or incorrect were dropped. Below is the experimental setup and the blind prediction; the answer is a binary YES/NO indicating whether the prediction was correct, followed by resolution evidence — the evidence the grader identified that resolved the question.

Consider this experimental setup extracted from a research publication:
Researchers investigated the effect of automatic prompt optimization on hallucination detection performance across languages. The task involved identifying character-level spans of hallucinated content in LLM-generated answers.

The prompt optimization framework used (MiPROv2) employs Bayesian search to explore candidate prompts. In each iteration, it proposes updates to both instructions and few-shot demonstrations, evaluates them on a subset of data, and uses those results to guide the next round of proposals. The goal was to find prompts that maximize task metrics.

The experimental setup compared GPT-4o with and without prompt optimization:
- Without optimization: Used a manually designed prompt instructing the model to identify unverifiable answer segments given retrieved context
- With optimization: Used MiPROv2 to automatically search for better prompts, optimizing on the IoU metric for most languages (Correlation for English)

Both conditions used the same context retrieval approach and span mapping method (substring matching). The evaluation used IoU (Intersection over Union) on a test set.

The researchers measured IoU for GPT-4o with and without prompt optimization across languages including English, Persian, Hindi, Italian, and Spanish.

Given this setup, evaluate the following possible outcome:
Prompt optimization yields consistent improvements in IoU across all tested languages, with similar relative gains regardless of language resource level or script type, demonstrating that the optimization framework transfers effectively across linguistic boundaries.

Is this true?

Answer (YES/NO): NO